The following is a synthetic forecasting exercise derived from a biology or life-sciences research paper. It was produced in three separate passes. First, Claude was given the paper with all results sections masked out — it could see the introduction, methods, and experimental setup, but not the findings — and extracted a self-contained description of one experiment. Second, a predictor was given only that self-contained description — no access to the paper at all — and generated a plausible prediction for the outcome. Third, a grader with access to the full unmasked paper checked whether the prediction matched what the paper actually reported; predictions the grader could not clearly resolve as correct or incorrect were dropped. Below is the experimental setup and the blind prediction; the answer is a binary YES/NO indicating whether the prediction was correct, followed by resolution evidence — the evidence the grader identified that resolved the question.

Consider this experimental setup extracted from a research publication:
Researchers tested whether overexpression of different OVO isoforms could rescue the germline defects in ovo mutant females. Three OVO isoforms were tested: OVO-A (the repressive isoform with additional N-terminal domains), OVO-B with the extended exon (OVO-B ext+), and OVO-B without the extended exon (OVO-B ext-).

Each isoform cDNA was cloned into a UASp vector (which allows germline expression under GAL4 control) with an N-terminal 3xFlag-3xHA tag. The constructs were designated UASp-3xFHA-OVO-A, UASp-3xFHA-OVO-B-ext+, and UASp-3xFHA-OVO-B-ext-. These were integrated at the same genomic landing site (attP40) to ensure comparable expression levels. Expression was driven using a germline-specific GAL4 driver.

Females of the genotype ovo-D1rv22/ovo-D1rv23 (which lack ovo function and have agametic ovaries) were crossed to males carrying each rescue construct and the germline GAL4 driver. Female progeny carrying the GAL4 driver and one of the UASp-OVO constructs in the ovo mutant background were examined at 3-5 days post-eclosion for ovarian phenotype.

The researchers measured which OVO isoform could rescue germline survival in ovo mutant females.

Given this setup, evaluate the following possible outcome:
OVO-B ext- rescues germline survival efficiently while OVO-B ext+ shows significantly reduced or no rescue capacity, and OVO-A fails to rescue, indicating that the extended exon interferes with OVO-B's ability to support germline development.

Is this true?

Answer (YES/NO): NO